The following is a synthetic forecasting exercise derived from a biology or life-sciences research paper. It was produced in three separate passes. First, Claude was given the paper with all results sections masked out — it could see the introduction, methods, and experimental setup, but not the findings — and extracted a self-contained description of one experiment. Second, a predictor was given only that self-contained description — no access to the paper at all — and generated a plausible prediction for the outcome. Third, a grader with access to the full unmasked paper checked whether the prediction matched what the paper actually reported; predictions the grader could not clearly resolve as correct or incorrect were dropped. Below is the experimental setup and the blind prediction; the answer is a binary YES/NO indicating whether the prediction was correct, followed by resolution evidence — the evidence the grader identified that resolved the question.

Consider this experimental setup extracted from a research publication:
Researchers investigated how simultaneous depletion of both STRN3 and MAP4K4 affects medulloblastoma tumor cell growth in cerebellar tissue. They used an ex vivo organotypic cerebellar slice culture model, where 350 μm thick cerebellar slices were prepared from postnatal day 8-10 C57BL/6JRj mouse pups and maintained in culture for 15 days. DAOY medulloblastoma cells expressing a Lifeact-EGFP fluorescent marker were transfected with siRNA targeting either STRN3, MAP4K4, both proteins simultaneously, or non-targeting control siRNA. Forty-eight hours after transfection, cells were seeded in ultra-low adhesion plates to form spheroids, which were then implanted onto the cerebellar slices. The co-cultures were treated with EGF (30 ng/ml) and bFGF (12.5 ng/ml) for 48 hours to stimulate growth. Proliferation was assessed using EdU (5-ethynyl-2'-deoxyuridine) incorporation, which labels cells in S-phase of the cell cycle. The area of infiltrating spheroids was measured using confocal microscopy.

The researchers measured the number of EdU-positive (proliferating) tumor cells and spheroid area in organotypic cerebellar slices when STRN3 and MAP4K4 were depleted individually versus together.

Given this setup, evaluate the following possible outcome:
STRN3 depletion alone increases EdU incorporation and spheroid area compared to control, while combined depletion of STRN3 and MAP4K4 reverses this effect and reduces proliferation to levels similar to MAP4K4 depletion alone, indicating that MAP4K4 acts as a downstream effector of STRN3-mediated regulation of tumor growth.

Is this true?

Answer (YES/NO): NO